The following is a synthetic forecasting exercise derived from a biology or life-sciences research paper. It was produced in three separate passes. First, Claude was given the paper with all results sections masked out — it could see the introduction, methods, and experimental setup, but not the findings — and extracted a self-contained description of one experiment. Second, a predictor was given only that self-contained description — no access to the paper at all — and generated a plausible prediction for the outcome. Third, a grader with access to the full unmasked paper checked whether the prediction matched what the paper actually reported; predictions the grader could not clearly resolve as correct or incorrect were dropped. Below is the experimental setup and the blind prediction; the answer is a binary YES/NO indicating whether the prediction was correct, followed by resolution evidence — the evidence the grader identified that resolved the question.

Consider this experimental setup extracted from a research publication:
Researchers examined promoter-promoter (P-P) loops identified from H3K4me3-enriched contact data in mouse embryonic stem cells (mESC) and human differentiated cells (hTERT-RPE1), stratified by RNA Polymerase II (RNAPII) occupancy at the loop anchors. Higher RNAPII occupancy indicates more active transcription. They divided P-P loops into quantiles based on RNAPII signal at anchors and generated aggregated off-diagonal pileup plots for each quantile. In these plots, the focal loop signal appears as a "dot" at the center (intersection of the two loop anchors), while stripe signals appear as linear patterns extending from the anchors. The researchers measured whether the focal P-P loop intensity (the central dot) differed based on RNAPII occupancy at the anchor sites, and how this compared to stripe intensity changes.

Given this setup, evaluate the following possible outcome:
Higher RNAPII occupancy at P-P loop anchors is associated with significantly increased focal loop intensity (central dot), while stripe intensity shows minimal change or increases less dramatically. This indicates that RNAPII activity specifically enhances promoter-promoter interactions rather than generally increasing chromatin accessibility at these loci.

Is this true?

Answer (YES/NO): NO